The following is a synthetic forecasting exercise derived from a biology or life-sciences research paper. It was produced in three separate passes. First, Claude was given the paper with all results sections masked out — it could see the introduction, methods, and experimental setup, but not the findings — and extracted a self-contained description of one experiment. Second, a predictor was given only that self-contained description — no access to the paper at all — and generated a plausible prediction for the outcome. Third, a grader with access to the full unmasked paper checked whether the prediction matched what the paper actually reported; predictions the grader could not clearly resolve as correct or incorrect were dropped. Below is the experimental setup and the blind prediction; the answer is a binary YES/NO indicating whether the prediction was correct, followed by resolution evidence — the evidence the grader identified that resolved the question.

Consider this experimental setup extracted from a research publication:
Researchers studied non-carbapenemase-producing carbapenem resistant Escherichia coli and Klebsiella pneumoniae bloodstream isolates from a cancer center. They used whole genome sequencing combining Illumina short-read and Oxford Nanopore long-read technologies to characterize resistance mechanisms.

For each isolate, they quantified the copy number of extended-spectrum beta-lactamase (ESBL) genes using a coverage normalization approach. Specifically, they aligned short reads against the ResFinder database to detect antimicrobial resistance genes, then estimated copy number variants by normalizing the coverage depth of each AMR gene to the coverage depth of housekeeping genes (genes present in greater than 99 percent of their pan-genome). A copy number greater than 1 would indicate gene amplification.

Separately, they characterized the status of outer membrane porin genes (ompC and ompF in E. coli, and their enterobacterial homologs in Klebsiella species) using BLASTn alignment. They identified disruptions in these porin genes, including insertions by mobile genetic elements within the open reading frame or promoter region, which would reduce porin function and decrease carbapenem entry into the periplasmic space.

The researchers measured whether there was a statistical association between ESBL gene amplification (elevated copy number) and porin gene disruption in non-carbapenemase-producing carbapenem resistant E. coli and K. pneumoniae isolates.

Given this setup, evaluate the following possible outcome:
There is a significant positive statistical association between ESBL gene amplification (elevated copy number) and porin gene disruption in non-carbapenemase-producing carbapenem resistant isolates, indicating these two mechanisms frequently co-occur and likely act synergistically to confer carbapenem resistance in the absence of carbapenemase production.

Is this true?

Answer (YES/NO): YES